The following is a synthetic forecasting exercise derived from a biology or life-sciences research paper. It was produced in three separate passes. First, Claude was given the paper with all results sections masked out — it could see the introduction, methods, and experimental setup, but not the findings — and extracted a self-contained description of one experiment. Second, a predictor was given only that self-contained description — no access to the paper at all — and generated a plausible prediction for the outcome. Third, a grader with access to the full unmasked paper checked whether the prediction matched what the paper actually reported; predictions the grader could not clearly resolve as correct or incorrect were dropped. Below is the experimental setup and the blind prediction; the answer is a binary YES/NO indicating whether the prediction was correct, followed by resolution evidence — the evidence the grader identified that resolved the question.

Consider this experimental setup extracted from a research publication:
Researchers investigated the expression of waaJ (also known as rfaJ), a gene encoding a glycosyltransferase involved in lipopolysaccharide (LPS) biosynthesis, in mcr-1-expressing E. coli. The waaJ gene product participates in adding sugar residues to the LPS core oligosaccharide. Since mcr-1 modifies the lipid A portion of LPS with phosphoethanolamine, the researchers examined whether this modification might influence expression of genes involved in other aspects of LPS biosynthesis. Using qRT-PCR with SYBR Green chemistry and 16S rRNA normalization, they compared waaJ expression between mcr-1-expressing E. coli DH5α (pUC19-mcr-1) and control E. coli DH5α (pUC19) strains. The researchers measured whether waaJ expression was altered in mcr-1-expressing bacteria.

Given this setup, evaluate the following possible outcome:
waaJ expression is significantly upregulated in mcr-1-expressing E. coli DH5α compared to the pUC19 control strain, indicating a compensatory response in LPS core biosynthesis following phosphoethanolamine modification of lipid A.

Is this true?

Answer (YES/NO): YES